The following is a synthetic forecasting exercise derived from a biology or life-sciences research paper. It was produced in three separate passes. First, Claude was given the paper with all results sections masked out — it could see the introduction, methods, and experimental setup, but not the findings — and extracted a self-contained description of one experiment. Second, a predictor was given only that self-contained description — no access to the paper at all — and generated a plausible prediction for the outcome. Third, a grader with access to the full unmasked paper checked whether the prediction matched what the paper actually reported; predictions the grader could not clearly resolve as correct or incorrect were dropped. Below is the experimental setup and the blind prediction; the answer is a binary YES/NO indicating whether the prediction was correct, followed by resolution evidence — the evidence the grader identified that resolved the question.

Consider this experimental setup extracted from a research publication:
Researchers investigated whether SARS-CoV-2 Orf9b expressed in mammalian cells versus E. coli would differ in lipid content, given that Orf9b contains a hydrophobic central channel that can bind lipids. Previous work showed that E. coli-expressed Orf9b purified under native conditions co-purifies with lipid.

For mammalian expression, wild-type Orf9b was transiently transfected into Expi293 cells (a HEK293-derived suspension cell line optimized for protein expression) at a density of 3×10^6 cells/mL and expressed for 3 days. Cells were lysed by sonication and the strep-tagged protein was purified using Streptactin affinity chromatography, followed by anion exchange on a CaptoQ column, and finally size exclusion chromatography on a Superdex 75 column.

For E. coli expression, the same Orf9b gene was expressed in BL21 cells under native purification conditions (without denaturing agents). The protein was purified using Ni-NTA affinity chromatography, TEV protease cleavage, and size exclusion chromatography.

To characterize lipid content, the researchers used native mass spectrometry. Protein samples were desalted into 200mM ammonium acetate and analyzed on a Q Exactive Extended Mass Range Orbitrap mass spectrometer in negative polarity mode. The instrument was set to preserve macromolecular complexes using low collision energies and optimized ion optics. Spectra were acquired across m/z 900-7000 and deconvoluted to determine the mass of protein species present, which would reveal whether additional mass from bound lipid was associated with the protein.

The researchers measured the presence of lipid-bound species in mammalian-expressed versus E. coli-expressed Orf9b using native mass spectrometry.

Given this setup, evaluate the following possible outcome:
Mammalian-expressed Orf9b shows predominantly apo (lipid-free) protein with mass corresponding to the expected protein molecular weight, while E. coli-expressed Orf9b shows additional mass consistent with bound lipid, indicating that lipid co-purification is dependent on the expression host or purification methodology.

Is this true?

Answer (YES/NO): NO